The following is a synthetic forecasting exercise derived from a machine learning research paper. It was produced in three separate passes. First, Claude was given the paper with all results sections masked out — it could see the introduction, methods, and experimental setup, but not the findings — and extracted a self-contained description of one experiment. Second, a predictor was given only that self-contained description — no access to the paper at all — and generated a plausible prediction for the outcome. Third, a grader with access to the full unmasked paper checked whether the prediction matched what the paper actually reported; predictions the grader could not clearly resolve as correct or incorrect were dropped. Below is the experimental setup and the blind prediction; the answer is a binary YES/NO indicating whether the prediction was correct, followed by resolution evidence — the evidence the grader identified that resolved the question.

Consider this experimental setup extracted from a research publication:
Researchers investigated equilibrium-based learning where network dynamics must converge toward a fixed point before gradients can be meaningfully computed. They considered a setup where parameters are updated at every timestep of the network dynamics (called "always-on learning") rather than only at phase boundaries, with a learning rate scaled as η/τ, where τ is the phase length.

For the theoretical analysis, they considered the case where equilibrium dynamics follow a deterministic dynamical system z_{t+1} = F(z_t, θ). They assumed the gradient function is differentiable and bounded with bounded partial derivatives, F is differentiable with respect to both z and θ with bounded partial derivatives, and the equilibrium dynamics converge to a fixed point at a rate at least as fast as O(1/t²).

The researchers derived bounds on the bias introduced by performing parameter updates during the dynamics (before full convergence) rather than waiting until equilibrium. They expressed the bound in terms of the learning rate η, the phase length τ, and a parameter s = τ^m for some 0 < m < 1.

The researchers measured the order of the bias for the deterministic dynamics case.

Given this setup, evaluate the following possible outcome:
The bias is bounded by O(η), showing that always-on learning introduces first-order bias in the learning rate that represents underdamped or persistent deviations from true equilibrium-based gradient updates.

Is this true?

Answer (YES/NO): NO